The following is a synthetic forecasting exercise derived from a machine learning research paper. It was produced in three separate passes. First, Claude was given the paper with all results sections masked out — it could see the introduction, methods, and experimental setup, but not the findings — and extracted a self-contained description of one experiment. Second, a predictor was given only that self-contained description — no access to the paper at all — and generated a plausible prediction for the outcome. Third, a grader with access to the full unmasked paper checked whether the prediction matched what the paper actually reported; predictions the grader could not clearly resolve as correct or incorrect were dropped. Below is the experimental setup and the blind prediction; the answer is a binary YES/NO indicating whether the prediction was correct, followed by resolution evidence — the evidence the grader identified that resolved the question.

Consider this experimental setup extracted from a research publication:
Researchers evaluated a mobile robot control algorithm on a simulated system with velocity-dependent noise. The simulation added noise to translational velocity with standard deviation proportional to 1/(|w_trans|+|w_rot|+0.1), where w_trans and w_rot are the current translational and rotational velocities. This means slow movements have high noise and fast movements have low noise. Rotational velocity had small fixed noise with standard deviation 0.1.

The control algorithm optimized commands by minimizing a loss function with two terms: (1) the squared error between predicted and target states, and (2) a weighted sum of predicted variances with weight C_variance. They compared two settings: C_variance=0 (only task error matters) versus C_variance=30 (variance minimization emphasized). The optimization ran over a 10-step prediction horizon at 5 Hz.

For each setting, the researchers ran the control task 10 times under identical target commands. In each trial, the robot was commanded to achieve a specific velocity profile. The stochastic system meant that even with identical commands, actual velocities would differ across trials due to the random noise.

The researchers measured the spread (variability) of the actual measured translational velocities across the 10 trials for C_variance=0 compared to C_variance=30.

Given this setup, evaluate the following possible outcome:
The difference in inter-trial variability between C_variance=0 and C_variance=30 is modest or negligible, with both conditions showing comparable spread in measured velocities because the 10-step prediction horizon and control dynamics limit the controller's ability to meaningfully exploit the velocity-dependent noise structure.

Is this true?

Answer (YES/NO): NO